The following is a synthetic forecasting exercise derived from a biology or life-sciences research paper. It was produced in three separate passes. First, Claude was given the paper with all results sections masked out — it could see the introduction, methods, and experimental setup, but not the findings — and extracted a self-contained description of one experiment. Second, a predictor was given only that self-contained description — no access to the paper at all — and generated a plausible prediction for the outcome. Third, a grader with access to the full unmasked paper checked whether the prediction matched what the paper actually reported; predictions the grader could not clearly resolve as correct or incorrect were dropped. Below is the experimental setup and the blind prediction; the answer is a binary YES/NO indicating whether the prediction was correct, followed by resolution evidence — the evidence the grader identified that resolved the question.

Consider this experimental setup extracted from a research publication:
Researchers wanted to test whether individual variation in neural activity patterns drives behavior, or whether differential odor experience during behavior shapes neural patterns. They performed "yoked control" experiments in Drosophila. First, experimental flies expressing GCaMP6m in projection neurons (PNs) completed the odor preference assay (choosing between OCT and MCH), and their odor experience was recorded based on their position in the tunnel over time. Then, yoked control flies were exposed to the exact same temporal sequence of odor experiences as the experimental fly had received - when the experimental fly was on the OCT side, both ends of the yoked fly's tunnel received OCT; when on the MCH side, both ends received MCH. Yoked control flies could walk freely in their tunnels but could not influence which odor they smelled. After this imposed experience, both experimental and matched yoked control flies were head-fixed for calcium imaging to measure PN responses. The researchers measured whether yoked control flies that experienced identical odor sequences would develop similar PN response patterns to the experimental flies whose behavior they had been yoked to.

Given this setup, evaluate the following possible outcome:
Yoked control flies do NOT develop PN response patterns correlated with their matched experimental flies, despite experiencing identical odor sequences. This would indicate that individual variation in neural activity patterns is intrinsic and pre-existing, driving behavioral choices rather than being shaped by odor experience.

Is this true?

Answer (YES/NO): YES